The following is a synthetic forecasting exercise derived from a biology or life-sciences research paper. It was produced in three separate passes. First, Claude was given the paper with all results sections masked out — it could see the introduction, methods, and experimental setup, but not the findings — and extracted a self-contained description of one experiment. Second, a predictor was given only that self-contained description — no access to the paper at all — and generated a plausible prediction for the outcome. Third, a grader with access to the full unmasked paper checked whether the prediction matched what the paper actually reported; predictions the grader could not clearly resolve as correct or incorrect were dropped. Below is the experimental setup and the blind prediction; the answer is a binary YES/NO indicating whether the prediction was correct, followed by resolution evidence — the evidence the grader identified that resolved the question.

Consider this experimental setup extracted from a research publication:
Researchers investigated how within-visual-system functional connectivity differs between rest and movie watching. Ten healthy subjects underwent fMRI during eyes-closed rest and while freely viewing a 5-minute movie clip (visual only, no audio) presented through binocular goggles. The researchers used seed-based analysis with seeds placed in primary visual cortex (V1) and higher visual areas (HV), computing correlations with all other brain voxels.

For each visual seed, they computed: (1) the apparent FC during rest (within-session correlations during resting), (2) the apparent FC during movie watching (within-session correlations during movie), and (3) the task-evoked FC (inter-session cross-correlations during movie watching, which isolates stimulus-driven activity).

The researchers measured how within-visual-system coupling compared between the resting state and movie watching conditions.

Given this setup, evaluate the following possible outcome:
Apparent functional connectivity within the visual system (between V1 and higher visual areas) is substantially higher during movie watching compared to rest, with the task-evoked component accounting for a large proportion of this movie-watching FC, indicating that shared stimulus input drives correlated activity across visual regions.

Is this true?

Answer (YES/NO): NO